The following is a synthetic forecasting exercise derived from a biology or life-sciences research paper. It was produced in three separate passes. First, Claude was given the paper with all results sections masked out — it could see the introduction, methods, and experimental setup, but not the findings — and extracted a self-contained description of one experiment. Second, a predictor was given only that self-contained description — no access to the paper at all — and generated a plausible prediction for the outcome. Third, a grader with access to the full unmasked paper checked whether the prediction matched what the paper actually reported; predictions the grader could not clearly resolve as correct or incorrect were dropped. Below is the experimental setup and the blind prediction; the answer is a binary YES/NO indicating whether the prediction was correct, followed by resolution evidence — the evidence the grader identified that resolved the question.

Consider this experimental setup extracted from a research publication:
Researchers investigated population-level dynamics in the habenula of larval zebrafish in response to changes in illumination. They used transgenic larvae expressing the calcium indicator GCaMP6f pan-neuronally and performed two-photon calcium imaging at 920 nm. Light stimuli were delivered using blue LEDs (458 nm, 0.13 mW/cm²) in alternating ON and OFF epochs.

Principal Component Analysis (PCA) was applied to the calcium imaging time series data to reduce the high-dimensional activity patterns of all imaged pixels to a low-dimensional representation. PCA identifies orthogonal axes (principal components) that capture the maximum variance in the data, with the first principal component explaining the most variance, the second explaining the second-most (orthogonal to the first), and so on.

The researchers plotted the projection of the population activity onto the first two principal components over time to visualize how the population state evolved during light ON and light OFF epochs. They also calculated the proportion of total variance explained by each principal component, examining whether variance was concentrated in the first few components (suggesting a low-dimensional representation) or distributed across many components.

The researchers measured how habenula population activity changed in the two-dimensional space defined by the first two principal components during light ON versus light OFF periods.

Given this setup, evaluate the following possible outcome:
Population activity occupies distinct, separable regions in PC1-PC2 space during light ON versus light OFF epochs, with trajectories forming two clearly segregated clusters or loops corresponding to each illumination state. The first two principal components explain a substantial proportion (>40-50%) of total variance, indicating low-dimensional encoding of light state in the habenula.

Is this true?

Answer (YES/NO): NO